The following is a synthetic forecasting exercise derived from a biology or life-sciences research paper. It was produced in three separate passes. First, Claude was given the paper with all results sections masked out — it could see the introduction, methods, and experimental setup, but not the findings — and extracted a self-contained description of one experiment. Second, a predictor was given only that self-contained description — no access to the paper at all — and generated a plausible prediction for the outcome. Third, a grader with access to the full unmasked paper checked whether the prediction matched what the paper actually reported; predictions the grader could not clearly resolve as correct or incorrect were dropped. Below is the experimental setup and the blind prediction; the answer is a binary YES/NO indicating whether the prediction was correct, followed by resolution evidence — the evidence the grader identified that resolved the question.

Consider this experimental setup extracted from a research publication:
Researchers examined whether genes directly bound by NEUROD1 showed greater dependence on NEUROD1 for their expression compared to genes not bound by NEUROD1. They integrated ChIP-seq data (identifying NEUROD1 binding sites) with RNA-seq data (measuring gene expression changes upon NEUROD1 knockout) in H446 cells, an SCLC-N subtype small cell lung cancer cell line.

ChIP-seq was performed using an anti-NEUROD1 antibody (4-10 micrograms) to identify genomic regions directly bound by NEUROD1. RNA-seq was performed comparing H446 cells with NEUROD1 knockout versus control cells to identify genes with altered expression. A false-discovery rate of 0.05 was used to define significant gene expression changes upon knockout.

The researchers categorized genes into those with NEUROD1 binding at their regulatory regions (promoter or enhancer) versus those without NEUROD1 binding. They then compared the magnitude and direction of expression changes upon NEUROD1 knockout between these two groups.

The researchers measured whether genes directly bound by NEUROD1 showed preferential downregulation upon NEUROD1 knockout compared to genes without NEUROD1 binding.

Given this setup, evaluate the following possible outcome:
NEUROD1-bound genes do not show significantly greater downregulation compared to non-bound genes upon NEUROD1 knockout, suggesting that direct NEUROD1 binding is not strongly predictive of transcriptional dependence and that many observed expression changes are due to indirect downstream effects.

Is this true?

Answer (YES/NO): NO